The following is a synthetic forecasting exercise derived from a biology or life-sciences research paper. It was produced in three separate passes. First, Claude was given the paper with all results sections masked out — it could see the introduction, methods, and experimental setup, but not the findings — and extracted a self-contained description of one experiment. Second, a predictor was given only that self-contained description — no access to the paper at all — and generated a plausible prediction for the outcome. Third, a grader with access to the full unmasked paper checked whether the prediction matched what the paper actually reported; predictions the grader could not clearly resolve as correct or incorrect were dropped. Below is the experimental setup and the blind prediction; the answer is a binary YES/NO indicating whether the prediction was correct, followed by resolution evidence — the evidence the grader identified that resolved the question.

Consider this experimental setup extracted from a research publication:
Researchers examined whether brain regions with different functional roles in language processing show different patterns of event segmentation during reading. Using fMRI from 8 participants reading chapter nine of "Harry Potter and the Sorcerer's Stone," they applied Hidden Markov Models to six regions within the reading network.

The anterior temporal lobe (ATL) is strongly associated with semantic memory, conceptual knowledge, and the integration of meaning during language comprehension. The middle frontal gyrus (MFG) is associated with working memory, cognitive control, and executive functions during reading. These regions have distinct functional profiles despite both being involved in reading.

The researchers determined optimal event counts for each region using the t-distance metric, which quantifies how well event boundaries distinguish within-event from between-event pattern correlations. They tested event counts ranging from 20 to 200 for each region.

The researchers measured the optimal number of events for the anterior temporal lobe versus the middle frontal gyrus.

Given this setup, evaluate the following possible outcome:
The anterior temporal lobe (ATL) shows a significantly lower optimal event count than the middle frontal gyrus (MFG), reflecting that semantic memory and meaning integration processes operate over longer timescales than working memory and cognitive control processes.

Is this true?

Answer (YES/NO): NO